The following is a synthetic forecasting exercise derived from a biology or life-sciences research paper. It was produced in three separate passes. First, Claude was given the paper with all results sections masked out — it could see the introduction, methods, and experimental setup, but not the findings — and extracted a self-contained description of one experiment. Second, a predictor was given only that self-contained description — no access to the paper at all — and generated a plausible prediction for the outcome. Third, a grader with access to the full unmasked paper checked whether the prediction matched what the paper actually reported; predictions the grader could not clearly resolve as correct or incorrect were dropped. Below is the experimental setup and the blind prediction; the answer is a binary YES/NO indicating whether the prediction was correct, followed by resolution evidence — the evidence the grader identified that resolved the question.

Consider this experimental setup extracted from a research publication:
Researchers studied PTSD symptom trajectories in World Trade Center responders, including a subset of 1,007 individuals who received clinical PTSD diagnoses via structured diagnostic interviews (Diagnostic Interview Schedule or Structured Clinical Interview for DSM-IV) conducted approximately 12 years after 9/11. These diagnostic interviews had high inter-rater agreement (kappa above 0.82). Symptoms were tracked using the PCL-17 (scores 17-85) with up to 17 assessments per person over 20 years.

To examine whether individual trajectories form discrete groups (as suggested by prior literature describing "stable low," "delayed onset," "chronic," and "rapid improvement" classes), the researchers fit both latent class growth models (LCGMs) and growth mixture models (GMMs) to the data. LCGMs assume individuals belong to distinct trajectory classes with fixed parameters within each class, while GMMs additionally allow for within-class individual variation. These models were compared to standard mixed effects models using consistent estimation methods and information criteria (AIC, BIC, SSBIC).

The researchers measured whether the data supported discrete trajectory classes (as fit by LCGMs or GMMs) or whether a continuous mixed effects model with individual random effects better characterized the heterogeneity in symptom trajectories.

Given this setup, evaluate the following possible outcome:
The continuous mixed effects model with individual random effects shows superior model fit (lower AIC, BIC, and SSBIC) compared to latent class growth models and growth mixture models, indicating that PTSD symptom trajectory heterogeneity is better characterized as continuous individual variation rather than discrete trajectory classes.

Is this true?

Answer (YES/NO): YES